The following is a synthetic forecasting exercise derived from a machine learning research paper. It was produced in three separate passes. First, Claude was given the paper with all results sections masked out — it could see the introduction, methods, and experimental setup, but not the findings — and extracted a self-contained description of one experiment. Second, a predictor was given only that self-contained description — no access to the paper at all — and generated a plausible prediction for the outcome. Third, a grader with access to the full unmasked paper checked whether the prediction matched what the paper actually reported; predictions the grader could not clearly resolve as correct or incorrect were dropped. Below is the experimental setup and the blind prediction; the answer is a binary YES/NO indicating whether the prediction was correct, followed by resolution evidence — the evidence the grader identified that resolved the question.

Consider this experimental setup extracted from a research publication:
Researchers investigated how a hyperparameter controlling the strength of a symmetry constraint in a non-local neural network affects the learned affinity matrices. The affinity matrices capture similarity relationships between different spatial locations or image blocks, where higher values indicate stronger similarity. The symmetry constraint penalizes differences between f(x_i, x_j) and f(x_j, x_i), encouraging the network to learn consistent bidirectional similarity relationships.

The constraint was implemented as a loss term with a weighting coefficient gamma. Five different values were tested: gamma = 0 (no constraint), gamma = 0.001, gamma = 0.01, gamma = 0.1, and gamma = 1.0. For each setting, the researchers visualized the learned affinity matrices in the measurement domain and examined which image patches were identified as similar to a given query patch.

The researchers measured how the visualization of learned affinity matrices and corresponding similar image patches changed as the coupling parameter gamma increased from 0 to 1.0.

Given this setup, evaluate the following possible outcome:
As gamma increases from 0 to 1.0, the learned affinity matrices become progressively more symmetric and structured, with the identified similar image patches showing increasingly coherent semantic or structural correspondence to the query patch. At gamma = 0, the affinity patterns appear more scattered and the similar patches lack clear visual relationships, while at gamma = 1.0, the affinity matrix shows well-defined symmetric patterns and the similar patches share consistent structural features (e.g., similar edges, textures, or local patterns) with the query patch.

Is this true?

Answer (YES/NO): NO